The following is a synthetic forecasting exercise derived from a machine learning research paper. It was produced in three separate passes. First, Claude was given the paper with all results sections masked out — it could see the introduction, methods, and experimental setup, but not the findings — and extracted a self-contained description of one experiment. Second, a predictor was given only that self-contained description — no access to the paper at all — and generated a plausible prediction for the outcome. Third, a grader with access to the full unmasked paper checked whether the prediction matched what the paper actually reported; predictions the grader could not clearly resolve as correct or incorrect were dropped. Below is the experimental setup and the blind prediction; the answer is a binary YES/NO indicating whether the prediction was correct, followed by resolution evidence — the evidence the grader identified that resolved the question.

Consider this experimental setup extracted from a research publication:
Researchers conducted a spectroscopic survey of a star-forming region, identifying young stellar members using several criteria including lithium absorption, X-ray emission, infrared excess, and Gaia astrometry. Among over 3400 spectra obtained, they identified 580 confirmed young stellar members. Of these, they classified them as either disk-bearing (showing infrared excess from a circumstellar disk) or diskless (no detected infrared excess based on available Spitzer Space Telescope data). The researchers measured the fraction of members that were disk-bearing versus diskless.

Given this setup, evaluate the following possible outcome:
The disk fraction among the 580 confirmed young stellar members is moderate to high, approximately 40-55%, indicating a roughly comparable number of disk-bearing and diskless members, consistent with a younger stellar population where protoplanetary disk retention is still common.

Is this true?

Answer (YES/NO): NO